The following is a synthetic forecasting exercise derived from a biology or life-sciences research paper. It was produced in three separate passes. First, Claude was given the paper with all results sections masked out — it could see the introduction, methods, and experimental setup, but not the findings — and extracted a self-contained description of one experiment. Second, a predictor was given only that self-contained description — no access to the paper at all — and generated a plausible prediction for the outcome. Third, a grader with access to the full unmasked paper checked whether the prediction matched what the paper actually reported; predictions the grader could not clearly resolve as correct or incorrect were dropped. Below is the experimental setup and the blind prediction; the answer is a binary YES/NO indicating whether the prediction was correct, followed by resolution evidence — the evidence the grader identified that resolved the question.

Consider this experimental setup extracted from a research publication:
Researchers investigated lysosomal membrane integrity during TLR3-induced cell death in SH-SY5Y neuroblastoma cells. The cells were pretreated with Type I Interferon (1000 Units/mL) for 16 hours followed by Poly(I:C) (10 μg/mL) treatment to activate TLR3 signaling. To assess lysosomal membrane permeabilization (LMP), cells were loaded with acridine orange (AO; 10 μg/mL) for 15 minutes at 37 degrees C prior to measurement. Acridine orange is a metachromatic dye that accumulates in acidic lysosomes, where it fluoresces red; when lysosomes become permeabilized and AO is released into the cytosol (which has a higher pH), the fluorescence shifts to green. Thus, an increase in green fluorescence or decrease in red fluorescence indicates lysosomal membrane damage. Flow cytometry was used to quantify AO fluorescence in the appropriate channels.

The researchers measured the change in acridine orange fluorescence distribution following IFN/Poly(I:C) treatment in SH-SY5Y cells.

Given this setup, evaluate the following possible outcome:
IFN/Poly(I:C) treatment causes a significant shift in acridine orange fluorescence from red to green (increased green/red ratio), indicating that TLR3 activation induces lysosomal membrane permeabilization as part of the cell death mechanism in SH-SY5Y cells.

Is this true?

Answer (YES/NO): YES